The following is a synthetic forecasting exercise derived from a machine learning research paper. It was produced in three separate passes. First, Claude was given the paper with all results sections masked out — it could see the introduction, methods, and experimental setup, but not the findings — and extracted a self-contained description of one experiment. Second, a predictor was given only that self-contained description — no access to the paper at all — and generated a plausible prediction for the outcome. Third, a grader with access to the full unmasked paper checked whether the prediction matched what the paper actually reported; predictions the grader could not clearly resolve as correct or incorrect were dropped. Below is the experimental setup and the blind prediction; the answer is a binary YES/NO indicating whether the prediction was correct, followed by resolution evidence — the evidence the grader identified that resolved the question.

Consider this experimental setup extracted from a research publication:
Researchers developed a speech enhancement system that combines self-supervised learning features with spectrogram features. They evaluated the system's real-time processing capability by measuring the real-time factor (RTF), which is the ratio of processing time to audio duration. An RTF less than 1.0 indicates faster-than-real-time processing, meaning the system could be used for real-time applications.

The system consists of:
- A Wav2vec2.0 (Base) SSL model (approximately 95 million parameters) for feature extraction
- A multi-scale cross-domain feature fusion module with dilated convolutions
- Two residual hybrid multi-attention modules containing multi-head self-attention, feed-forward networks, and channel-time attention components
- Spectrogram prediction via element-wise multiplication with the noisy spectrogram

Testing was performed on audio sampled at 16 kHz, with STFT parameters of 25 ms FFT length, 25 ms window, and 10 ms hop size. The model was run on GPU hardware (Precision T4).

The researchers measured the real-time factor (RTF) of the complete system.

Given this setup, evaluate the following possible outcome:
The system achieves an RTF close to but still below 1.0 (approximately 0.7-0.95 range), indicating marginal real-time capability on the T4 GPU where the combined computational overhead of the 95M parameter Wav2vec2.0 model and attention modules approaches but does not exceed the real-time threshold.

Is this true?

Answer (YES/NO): NO